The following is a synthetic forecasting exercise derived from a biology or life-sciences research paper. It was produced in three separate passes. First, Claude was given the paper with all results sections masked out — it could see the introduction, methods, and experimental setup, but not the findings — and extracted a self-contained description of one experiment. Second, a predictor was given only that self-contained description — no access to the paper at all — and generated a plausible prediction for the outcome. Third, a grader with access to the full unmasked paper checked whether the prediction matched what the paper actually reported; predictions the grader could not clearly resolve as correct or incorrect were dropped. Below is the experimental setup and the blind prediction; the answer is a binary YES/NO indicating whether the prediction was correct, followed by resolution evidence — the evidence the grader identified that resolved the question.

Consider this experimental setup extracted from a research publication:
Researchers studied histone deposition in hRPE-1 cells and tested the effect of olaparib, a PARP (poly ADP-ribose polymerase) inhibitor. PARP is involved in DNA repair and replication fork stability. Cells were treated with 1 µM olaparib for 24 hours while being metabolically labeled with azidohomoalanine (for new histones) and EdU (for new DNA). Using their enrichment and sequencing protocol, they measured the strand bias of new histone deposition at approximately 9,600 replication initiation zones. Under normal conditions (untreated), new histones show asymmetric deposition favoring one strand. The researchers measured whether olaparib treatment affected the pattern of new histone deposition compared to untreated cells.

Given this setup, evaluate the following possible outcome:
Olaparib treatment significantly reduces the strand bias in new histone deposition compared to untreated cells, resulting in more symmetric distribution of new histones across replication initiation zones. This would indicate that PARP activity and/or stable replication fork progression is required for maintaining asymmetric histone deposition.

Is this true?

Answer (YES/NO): NO